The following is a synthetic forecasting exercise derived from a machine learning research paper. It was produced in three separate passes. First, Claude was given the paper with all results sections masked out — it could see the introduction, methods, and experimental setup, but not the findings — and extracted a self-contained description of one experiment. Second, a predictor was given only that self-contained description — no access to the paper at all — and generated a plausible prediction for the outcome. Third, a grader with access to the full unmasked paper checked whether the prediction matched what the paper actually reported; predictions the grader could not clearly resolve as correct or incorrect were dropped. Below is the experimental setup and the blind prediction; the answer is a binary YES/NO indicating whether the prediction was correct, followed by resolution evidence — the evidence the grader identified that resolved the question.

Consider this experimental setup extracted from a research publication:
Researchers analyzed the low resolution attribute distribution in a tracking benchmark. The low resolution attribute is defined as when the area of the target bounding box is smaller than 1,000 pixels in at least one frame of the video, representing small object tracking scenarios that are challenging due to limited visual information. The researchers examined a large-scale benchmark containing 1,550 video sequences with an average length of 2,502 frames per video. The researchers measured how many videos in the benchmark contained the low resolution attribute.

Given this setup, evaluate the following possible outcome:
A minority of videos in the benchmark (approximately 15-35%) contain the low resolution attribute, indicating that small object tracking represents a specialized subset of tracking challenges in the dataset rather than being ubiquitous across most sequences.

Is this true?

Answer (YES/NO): NO